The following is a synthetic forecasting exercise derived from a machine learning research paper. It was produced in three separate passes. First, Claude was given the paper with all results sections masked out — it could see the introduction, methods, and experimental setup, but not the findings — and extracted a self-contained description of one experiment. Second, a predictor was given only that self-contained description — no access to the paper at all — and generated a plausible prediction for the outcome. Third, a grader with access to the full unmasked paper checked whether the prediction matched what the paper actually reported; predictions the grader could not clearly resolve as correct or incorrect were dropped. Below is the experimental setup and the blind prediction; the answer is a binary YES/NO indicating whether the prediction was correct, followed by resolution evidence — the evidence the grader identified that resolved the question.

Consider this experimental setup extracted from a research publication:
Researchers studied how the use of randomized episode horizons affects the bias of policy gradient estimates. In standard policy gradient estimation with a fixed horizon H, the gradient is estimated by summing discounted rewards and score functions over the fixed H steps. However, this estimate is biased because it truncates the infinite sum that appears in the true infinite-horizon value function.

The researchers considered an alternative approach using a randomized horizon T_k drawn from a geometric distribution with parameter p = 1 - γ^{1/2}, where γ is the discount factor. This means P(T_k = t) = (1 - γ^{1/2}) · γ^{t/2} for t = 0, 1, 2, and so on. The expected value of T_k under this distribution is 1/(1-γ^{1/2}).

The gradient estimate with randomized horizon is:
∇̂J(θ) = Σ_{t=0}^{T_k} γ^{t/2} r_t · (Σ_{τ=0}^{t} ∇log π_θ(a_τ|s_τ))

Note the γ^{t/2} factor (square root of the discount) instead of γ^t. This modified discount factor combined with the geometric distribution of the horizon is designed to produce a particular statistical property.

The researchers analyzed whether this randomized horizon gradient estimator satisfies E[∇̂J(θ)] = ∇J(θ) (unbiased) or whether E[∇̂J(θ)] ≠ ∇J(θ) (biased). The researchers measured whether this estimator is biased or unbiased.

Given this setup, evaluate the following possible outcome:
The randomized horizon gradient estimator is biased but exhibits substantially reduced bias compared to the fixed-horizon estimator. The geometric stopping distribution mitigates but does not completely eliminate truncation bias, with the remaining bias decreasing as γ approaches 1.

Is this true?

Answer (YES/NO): NO